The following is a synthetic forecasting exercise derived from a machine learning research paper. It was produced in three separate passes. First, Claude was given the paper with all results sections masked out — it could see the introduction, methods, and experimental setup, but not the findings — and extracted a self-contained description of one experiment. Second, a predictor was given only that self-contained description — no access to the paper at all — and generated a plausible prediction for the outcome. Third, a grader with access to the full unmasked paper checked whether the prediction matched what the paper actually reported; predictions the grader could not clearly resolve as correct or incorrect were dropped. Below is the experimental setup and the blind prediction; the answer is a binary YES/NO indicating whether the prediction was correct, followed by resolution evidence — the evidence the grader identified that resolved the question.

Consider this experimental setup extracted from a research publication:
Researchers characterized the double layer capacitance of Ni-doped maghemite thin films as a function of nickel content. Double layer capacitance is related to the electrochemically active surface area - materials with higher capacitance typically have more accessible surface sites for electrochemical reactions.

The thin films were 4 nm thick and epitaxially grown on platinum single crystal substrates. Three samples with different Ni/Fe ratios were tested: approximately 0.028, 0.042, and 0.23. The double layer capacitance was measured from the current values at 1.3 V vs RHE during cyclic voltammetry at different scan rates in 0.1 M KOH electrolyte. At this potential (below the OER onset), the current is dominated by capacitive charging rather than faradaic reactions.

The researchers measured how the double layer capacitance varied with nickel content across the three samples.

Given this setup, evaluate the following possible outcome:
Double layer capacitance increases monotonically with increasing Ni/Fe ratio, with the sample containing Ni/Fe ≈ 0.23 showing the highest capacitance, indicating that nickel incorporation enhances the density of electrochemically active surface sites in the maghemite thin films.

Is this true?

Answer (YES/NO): NO